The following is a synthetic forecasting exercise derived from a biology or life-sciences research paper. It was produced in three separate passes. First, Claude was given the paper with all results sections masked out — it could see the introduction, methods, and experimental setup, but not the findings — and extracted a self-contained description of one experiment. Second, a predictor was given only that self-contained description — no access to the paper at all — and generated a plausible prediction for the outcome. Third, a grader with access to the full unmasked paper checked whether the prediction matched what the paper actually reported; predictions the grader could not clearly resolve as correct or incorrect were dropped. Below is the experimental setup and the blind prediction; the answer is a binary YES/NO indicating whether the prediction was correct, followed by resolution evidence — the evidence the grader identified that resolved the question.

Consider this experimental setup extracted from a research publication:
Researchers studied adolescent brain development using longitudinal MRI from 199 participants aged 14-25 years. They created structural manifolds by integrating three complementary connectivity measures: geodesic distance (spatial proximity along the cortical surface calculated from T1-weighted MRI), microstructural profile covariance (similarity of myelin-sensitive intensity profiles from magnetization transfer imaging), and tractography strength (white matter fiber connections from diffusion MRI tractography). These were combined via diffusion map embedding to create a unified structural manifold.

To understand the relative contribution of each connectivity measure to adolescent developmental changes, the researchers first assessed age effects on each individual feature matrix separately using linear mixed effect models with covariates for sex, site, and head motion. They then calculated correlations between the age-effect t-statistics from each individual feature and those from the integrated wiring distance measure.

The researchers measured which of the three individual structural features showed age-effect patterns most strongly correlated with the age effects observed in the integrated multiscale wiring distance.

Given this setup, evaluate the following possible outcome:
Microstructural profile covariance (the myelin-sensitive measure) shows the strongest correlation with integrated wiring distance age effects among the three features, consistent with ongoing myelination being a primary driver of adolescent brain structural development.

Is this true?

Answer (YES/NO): YES